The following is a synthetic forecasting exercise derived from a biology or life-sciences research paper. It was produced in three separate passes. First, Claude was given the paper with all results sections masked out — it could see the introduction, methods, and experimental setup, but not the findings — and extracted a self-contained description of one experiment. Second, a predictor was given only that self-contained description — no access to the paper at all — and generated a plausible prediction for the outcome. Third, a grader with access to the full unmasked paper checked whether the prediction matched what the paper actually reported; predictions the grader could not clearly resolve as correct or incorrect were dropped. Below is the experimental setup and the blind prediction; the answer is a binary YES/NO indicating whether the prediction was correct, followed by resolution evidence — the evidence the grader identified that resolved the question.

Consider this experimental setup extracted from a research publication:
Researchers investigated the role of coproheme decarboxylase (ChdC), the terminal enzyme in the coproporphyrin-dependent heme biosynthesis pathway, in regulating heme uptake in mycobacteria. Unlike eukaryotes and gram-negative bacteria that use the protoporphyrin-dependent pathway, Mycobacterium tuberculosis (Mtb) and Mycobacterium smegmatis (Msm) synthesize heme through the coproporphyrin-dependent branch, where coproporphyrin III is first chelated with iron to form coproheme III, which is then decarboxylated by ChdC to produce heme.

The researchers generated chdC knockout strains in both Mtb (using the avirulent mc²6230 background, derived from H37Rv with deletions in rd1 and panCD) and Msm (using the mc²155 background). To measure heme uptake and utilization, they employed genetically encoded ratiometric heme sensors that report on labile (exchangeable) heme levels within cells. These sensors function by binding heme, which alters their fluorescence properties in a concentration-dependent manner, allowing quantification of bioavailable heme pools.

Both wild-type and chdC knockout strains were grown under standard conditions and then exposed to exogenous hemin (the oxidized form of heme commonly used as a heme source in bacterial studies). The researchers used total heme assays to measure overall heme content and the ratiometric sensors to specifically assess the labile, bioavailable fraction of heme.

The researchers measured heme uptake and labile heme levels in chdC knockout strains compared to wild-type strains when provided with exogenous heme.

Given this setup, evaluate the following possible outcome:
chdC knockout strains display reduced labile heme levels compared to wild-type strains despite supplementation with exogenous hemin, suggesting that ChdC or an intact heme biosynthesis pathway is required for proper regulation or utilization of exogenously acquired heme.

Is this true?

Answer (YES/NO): NO